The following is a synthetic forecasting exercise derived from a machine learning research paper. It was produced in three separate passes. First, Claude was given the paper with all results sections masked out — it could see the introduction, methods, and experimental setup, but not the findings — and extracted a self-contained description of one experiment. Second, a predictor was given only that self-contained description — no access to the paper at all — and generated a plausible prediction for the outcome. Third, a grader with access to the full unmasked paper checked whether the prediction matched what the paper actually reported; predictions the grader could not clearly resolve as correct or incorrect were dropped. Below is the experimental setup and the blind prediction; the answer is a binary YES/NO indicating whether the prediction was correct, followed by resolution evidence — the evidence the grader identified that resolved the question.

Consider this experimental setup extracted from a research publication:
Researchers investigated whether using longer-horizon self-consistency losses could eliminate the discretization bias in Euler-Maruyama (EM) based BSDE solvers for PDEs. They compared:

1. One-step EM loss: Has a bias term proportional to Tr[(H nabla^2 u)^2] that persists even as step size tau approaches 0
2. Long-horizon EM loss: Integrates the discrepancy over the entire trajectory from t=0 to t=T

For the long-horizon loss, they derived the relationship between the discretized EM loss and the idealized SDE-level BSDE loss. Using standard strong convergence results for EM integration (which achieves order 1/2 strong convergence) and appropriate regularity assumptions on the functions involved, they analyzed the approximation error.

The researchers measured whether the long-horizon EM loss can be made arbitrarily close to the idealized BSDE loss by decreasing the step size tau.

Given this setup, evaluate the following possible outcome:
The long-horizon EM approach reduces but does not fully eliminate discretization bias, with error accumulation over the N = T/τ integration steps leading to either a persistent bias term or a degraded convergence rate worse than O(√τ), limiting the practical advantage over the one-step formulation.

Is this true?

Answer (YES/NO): NO